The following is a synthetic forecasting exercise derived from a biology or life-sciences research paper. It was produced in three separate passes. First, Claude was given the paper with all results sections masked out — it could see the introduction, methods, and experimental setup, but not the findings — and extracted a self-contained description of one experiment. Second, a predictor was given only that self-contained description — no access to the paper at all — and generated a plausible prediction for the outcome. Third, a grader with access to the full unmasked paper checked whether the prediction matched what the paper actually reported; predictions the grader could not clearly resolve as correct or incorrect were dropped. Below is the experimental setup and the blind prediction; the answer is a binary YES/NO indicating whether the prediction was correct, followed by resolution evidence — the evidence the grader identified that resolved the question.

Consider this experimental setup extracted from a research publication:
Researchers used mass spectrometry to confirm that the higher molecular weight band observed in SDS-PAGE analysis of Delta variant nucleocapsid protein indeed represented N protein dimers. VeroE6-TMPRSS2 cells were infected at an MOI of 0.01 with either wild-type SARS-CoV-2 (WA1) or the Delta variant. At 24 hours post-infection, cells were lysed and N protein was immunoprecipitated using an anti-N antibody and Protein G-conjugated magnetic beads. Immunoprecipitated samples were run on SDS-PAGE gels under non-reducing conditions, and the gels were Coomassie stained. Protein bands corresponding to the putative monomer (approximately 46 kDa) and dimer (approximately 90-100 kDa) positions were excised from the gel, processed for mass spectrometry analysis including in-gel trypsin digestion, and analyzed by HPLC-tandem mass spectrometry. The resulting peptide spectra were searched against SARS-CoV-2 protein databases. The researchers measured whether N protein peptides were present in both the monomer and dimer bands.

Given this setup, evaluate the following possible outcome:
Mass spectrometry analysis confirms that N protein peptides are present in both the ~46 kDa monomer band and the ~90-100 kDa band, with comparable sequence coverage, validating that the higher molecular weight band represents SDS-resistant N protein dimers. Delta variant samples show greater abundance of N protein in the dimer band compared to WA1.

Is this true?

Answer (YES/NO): YES